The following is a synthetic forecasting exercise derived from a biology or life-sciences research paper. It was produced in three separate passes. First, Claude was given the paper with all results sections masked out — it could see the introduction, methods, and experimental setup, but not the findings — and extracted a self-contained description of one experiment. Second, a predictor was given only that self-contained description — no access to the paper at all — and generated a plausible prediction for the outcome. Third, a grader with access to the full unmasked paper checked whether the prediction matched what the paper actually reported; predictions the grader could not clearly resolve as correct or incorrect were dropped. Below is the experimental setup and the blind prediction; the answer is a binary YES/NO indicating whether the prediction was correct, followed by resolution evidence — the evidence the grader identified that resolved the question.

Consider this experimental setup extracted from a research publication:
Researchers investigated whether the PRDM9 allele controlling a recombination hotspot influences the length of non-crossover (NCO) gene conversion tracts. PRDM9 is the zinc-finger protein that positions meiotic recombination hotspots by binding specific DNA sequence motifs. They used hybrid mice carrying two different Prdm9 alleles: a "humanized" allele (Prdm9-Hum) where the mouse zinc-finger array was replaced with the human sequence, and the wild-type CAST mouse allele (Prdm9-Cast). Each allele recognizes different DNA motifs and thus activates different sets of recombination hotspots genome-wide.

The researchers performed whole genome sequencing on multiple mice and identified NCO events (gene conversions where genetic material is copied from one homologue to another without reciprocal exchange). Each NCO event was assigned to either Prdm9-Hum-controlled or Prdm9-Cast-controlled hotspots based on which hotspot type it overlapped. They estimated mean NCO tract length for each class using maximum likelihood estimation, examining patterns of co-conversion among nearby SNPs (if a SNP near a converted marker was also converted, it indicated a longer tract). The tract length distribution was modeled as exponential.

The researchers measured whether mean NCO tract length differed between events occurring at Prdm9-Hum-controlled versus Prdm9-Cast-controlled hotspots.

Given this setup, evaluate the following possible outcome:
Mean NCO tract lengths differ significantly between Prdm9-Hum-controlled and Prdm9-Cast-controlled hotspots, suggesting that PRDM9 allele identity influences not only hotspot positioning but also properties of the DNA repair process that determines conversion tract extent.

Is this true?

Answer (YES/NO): YES